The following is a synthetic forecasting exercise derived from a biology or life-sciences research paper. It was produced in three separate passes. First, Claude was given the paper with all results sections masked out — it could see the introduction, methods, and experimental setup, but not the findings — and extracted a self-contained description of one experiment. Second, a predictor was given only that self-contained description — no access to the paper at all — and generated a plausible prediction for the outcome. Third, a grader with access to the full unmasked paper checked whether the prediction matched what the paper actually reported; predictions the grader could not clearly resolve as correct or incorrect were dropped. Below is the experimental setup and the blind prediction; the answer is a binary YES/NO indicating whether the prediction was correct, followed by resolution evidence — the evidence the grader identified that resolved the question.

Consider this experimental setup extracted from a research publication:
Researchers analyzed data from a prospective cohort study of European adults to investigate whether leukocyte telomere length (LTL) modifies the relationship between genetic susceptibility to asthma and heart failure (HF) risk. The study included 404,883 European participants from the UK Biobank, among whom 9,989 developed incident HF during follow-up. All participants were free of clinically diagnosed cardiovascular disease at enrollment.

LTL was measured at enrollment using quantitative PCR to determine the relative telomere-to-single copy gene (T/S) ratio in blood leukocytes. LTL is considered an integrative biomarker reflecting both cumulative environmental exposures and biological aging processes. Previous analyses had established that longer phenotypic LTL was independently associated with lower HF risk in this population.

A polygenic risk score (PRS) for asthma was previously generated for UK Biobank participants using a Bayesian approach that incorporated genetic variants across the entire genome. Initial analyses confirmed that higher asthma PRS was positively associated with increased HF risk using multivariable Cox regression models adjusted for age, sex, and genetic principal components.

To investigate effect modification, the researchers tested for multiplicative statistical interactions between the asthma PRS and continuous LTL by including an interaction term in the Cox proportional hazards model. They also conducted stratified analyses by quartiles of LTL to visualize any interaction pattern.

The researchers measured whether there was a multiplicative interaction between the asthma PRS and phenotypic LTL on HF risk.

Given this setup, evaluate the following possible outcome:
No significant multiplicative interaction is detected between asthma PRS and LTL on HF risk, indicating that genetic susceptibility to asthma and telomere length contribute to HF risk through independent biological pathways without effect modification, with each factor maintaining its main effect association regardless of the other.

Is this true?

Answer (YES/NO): NO